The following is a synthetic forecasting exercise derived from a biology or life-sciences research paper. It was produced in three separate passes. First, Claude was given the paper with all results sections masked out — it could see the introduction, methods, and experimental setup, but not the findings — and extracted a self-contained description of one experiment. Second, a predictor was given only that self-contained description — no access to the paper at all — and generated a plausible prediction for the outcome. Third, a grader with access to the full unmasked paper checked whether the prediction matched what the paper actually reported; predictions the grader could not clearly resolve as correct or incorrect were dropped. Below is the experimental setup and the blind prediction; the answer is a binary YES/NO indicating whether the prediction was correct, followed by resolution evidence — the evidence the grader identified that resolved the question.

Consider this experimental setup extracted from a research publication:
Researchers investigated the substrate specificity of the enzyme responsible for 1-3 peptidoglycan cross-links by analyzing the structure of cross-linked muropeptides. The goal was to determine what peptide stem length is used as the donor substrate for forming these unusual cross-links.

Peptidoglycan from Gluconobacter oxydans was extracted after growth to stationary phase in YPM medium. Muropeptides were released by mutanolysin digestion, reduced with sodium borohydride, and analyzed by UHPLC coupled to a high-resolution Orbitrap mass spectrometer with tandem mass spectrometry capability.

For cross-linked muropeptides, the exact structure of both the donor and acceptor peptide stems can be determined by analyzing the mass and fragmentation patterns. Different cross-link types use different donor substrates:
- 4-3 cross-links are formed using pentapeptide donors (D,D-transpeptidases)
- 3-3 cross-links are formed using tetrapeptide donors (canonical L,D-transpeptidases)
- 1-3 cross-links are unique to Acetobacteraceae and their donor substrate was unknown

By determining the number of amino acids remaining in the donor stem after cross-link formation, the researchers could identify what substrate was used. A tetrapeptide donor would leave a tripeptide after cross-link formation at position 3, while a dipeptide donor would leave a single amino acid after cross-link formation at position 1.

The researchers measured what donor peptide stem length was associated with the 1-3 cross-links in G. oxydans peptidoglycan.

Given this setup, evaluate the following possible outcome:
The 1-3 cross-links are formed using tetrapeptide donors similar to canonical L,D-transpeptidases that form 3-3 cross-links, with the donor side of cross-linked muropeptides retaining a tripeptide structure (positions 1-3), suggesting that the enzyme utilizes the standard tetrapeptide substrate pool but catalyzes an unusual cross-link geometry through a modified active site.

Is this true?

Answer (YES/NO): NO